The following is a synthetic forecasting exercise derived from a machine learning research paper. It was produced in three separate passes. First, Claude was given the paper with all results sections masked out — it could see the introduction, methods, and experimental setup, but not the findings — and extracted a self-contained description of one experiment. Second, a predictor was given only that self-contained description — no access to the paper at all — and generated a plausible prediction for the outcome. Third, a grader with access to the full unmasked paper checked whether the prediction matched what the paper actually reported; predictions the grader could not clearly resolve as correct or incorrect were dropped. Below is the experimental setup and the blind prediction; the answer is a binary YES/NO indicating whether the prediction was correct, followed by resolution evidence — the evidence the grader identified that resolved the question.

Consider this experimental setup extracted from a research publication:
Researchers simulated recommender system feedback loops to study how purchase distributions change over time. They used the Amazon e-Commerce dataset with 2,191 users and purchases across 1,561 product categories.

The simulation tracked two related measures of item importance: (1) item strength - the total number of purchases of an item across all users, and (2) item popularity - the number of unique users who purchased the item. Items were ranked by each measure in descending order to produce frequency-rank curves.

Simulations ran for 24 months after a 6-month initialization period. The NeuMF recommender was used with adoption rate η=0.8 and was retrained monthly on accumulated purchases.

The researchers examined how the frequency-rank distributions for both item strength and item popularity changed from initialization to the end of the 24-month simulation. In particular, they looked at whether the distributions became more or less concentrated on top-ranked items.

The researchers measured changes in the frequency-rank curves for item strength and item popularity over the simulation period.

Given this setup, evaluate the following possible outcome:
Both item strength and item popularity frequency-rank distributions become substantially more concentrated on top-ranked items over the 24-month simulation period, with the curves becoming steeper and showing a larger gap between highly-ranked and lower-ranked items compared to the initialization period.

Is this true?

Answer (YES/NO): NO